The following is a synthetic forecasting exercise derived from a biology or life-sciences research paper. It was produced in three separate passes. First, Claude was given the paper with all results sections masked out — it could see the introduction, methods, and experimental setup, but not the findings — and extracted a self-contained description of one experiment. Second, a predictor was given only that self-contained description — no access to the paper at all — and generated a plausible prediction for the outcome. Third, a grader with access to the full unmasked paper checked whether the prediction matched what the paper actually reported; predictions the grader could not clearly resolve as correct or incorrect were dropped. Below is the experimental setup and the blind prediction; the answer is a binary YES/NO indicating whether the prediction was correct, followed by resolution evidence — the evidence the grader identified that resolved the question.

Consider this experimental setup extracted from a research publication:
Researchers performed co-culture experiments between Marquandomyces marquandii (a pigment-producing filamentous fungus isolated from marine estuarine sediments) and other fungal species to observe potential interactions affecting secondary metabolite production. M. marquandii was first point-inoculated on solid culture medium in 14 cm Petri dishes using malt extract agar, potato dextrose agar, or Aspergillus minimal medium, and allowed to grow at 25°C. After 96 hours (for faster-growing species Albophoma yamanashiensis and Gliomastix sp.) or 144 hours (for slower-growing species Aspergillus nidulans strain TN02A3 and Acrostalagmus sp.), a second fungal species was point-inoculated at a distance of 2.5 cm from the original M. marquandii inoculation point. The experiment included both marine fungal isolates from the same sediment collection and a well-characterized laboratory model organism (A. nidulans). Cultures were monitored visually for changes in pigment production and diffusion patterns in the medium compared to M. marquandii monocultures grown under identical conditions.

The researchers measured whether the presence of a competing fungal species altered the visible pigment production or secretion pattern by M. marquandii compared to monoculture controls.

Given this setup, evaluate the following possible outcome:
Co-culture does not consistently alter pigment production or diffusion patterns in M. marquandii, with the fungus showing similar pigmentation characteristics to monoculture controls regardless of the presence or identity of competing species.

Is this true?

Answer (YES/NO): NO